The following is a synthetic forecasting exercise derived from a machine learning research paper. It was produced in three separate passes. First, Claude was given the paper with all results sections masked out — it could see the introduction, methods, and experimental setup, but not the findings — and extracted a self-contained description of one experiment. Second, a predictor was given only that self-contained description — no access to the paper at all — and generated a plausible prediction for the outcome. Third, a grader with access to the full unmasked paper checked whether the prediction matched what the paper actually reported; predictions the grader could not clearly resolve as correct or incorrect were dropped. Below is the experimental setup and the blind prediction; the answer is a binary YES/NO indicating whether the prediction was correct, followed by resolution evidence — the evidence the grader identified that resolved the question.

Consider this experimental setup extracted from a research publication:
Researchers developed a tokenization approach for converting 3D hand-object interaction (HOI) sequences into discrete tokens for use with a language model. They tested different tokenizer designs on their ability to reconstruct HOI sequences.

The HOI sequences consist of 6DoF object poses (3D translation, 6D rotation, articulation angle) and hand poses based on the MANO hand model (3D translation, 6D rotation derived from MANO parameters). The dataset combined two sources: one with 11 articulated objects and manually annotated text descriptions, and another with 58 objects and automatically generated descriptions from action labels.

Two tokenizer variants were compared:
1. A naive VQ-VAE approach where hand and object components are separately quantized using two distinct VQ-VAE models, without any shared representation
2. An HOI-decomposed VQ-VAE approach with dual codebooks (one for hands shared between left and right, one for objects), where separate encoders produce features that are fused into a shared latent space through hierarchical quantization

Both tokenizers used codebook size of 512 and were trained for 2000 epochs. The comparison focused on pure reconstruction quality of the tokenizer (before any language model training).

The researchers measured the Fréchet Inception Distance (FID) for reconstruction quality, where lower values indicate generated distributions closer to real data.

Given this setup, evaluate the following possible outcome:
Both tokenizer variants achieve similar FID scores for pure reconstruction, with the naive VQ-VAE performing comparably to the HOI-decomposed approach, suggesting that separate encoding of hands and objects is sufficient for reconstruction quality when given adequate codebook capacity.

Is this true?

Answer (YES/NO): NO